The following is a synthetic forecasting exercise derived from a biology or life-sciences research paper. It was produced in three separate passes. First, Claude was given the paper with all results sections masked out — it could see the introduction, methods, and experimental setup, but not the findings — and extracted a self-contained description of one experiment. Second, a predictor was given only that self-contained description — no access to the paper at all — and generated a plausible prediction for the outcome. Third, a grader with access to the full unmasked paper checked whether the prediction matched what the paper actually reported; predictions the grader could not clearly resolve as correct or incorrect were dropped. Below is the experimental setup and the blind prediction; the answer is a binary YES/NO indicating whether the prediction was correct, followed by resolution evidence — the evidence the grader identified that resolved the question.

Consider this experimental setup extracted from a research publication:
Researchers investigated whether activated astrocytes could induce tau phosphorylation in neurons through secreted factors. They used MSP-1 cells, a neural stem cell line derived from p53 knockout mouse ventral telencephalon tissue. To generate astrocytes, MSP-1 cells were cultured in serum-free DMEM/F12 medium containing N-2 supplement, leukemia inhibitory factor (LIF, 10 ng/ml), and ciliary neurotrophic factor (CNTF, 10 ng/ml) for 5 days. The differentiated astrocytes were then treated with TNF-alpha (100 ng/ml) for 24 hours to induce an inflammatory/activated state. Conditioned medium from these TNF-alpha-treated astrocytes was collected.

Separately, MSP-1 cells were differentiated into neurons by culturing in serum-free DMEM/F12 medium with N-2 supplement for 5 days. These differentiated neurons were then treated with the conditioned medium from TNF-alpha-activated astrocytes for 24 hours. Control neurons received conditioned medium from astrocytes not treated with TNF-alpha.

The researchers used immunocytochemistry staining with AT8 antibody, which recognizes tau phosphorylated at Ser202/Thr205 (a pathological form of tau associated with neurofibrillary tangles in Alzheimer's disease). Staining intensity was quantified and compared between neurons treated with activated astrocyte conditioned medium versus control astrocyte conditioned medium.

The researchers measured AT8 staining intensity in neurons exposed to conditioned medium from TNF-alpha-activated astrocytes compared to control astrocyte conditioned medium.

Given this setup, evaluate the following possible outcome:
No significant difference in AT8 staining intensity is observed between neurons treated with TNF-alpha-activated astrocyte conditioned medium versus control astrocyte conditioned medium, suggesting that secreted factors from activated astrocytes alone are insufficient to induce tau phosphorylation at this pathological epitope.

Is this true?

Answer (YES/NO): NO